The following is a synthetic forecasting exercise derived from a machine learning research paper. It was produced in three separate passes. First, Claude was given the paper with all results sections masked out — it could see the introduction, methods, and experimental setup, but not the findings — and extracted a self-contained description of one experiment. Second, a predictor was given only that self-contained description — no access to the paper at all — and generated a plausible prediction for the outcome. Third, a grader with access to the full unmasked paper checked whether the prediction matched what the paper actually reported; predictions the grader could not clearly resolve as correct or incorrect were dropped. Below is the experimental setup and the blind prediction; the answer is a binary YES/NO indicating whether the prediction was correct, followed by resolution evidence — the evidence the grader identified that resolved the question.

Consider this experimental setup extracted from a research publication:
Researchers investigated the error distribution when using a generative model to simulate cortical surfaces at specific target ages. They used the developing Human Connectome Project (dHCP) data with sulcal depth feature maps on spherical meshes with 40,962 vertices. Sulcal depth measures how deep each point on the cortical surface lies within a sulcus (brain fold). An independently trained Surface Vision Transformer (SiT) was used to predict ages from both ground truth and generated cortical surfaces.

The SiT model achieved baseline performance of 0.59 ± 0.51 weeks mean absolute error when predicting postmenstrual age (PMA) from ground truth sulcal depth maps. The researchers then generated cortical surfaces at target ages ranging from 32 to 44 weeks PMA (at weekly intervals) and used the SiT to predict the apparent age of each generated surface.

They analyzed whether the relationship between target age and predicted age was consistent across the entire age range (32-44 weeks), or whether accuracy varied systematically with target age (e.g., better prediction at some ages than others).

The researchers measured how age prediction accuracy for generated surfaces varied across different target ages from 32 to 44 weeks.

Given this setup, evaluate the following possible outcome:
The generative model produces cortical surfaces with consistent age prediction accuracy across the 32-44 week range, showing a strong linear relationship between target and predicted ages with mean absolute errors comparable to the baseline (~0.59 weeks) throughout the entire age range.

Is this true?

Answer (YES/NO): NO